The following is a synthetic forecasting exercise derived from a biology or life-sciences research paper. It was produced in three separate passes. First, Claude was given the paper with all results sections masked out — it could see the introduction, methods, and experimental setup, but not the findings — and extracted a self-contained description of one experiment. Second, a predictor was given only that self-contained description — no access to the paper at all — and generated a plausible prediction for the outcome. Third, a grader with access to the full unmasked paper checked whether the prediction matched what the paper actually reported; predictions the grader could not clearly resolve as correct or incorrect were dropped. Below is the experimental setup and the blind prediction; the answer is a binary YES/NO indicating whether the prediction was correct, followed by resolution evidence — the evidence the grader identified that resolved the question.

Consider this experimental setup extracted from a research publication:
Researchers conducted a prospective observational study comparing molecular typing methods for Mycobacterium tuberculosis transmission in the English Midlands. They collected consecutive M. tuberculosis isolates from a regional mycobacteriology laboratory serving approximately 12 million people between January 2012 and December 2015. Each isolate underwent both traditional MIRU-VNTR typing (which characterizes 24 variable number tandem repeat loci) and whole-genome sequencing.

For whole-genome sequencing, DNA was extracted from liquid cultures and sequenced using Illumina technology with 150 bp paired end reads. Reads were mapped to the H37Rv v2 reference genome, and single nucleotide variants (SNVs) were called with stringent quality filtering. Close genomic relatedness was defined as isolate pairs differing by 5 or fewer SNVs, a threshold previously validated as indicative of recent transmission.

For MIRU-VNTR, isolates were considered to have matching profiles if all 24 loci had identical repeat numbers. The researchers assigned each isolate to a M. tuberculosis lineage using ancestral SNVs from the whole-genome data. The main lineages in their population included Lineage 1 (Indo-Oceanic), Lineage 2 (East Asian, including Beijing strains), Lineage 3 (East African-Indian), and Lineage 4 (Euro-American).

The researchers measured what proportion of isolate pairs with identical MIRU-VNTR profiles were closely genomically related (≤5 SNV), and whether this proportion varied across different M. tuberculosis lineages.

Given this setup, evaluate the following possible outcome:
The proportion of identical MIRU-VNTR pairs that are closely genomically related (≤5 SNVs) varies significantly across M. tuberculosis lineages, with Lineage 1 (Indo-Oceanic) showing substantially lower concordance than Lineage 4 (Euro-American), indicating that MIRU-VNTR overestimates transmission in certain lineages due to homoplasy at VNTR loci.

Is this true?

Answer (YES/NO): YES